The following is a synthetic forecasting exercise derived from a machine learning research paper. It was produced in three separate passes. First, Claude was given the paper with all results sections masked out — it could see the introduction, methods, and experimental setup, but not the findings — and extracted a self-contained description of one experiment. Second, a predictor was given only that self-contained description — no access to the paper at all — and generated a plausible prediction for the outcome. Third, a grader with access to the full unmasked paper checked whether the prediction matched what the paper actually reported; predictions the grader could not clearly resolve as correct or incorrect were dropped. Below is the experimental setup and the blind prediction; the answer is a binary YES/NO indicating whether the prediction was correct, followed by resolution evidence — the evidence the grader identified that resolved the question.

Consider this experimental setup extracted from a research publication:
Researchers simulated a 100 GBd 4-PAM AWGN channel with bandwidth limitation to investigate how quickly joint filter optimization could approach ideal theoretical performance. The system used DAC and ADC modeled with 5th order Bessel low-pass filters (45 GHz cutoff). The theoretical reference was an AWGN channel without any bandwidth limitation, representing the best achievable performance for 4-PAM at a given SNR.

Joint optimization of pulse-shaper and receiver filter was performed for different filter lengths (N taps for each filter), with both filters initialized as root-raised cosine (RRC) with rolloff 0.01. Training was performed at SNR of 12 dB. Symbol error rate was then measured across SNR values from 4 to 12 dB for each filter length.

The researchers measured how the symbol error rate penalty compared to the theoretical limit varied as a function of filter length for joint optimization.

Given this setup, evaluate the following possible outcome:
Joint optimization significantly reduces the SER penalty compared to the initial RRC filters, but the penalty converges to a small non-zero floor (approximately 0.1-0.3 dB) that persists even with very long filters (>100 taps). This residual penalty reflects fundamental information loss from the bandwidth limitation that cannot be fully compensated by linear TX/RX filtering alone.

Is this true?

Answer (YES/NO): NO